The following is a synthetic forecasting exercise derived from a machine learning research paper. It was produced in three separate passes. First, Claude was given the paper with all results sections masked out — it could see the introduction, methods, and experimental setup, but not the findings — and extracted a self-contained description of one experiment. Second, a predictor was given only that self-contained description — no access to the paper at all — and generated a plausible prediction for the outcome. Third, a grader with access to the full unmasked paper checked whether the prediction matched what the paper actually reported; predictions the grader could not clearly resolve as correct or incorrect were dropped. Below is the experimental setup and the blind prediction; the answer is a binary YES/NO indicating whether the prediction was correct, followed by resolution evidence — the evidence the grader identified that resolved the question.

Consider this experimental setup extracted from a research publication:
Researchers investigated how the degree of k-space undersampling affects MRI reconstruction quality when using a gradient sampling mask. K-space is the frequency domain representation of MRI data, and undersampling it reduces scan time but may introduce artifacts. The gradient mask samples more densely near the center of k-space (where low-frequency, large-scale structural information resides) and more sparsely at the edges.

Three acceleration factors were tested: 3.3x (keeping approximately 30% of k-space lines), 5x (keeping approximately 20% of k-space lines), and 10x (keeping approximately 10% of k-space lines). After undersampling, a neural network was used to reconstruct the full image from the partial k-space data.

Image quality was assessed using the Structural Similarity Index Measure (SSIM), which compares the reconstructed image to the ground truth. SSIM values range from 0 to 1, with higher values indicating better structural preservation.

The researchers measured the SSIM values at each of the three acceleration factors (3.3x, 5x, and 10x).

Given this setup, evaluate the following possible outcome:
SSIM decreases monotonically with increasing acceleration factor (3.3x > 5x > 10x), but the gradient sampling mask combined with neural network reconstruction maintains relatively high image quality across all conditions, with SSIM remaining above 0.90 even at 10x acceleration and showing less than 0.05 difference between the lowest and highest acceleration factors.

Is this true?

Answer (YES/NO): NO